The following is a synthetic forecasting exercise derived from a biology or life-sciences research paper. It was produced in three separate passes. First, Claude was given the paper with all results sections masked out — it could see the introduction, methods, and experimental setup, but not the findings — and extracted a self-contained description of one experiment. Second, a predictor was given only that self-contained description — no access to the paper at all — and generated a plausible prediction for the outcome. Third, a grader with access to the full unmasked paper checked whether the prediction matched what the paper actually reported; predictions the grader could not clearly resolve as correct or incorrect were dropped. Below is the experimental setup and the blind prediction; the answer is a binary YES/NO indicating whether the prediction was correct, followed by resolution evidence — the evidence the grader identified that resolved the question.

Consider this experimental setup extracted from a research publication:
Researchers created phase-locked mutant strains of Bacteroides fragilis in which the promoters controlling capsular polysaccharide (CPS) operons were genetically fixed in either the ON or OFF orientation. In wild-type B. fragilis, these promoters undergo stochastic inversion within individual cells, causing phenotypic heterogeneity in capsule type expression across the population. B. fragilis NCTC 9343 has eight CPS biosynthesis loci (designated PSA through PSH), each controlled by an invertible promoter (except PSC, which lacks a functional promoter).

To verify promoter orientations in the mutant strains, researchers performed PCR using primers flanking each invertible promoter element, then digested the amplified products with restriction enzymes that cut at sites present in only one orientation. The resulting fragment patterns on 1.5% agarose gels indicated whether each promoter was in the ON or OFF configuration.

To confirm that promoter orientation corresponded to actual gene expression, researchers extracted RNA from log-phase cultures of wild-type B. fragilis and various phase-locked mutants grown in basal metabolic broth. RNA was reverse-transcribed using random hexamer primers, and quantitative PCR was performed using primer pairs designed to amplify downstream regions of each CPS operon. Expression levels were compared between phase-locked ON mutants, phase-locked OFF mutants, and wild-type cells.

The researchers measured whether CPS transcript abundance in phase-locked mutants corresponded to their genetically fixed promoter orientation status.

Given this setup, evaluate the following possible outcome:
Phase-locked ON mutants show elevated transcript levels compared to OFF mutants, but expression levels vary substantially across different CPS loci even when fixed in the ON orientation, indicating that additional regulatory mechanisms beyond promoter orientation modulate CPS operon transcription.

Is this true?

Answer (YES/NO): NO